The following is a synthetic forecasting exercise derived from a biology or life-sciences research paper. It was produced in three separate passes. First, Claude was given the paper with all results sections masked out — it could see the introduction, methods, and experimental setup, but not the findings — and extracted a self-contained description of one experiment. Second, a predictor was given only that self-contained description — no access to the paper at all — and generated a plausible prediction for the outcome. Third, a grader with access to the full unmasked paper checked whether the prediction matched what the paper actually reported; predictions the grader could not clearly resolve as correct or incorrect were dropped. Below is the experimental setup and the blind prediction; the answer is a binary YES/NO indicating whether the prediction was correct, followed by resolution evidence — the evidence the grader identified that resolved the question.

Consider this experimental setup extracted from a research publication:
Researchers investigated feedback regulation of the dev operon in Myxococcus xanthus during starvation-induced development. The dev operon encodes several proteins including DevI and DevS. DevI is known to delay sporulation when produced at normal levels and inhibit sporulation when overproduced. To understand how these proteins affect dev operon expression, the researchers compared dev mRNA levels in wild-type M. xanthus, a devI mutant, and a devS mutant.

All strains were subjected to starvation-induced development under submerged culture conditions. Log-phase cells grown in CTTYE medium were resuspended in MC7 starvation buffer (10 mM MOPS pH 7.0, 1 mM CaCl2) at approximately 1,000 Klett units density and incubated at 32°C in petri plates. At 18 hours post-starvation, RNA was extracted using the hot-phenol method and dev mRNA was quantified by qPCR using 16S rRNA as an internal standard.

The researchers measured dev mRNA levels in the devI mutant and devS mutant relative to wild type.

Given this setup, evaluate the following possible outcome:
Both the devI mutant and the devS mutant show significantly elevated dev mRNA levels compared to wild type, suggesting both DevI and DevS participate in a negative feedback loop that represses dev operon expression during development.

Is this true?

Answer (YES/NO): NO